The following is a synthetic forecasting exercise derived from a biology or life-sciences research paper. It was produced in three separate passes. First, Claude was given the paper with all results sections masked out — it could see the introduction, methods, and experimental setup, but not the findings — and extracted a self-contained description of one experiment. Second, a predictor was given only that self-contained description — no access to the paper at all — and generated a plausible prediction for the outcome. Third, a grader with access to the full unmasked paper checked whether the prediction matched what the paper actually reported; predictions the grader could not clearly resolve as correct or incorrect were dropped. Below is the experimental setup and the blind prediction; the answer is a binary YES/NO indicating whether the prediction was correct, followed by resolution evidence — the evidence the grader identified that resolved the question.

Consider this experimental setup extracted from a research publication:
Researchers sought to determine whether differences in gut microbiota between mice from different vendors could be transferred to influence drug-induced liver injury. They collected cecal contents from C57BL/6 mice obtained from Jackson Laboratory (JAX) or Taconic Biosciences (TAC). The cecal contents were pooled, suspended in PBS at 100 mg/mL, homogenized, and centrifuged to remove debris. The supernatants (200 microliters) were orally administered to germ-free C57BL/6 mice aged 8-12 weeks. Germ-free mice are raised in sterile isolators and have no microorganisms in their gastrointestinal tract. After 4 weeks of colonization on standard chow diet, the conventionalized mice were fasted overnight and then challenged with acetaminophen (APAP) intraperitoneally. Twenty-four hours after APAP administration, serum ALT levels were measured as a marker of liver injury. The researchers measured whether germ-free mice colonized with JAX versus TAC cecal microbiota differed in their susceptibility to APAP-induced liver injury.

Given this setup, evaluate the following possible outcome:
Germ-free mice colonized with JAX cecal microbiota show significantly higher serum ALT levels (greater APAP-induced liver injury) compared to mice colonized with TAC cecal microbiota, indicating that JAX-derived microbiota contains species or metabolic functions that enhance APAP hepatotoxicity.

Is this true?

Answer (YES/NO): NO